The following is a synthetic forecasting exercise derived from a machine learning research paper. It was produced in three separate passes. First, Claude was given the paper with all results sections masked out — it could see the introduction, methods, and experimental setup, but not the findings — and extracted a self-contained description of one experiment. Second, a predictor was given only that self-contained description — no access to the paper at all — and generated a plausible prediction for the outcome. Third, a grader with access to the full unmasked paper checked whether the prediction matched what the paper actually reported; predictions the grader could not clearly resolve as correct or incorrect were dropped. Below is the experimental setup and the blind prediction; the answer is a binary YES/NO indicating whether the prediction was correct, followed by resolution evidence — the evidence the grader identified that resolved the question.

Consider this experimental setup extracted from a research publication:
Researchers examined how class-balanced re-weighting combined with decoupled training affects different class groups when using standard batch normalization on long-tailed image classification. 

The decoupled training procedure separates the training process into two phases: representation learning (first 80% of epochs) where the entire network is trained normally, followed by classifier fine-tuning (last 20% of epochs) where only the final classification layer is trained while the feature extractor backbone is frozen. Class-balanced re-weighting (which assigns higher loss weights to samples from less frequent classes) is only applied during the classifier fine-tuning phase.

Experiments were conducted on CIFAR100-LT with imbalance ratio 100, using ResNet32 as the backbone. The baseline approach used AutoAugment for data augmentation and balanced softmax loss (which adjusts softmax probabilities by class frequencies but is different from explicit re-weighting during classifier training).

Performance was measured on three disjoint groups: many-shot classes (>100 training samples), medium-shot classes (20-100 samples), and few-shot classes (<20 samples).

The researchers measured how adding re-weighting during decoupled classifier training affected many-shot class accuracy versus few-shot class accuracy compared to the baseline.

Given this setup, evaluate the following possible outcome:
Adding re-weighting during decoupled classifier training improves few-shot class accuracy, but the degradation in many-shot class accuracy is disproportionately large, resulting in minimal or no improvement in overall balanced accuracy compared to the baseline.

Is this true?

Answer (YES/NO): NO